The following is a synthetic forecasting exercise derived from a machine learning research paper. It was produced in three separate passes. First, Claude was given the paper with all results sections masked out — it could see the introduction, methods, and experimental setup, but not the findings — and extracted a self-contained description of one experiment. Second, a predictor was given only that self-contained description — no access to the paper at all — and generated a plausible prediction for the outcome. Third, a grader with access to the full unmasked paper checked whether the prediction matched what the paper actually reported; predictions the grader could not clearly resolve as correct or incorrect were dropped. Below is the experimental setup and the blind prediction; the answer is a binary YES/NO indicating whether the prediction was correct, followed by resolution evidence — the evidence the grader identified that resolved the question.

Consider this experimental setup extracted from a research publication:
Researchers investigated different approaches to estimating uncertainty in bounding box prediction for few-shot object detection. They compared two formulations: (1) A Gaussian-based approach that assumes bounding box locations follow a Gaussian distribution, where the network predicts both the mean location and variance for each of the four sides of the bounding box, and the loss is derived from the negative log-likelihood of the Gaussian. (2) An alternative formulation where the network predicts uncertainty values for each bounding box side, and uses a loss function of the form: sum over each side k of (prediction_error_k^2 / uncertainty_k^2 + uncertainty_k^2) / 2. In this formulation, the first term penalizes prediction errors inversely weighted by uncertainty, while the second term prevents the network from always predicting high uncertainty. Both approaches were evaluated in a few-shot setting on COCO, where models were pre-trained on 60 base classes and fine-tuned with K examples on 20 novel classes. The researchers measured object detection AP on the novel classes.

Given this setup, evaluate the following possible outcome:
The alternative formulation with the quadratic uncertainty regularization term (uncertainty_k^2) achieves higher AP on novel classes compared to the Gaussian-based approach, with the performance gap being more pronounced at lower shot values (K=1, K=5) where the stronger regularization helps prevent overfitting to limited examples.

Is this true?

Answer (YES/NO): NO